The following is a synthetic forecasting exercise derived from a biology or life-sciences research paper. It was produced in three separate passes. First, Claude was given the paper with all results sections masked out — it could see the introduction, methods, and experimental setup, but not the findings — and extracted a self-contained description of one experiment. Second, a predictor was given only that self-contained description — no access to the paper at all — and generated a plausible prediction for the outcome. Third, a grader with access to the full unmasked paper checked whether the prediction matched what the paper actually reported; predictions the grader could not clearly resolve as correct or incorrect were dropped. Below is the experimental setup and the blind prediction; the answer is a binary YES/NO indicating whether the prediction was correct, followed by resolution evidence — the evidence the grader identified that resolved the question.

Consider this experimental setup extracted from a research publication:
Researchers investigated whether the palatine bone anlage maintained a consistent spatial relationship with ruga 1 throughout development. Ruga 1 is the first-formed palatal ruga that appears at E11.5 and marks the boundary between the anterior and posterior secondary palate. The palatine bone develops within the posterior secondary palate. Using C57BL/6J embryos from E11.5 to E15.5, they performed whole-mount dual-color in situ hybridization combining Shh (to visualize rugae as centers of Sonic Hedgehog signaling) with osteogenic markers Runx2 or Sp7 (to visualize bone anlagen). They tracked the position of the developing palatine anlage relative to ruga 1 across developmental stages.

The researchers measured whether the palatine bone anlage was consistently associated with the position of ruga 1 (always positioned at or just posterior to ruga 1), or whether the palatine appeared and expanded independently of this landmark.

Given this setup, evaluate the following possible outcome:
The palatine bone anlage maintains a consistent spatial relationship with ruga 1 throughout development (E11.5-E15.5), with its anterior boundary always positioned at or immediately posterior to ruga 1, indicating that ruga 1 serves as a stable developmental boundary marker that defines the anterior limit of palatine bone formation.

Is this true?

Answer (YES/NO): YES